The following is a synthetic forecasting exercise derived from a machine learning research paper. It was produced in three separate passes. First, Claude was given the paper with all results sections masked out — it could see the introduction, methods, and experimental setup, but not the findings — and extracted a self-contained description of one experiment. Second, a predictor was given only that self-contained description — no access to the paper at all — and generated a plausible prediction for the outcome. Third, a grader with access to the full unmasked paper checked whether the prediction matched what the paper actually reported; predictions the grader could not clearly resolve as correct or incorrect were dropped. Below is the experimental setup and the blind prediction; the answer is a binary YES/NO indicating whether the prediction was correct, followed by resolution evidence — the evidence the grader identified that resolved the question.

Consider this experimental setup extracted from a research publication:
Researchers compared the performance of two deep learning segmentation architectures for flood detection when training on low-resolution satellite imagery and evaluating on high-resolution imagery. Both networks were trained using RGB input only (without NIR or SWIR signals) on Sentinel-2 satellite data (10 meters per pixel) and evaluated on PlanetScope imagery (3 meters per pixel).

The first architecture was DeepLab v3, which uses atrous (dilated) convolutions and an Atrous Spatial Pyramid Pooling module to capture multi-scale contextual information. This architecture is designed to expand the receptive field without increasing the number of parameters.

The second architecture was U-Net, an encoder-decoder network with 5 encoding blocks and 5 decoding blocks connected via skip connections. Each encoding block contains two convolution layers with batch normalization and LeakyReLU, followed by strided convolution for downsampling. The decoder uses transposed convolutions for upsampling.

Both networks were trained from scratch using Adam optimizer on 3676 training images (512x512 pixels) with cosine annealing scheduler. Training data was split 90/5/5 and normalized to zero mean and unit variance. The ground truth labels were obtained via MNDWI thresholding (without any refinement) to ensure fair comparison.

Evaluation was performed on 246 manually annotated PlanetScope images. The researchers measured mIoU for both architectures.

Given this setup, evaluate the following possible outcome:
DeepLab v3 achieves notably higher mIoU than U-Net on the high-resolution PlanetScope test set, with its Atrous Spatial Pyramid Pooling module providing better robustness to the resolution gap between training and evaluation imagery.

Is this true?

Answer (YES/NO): NO